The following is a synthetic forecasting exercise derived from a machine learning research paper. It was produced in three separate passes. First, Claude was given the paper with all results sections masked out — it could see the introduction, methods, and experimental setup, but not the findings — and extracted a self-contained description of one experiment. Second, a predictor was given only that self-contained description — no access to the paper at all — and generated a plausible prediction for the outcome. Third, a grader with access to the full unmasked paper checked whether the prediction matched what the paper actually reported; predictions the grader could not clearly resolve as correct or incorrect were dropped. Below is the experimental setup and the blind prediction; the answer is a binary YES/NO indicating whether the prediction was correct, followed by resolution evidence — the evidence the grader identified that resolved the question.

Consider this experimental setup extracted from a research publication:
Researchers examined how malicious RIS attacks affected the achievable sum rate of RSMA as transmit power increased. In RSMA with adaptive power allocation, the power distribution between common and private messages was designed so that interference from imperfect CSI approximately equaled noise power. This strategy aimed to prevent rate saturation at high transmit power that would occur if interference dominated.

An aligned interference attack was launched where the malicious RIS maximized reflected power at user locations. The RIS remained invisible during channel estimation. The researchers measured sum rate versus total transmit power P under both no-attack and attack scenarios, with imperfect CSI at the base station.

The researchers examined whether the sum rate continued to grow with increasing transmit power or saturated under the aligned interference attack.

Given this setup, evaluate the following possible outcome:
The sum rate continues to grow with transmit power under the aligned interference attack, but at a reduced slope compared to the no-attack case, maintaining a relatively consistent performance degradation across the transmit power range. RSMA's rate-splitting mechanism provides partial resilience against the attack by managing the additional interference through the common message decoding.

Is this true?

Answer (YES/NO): YES